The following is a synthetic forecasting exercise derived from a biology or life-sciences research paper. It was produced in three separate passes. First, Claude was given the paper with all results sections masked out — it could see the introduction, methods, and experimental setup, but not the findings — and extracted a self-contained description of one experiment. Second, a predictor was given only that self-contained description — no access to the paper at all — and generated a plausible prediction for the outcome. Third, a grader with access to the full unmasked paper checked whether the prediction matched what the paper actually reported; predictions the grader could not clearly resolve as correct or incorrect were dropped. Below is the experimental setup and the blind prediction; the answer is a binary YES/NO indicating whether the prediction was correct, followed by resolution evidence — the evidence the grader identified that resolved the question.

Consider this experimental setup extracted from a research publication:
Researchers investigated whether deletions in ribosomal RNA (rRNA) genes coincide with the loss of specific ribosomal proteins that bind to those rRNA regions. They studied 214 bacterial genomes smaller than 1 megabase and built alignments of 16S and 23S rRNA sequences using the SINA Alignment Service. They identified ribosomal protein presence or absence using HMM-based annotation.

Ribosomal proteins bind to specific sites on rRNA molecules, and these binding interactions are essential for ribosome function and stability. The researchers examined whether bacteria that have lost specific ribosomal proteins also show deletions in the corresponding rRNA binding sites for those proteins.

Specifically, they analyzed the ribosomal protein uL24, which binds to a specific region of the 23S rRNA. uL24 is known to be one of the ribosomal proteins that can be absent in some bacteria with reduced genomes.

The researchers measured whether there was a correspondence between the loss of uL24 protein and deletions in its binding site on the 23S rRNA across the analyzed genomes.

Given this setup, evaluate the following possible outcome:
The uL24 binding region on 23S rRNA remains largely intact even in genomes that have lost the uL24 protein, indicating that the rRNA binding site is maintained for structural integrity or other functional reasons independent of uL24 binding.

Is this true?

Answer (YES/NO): NO